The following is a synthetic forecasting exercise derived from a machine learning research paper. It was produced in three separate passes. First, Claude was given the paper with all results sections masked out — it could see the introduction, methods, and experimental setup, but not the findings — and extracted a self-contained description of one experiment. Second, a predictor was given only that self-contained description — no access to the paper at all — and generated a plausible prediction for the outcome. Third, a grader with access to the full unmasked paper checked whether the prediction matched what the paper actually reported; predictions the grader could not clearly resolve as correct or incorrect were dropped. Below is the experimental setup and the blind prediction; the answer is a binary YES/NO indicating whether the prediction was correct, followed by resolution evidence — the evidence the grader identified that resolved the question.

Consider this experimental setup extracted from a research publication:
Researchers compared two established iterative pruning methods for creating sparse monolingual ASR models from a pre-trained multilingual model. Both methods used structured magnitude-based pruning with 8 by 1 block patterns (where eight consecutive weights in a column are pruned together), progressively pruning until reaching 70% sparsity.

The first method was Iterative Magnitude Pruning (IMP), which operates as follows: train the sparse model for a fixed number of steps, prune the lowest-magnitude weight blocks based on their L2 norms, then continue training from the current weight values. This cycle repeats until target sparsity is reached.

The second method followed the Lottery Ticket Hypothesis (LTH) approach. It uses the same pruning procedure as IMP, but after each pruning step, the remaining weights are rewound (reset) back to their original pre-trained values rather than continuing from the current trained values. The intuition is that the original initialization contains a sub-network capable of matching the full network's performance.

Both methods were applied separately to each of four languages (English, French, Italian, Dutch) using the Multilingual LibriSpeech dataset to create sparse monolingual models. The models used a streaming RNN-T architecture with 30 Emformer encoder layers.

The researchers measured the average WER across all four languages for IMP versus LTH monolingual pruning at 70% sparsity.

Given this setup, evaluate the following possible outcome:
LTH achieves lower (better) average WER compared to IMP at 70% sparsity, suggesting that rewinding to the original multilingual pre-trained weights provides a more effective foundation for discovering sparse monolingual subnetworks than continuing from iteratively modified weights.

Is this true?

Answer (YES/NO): YES